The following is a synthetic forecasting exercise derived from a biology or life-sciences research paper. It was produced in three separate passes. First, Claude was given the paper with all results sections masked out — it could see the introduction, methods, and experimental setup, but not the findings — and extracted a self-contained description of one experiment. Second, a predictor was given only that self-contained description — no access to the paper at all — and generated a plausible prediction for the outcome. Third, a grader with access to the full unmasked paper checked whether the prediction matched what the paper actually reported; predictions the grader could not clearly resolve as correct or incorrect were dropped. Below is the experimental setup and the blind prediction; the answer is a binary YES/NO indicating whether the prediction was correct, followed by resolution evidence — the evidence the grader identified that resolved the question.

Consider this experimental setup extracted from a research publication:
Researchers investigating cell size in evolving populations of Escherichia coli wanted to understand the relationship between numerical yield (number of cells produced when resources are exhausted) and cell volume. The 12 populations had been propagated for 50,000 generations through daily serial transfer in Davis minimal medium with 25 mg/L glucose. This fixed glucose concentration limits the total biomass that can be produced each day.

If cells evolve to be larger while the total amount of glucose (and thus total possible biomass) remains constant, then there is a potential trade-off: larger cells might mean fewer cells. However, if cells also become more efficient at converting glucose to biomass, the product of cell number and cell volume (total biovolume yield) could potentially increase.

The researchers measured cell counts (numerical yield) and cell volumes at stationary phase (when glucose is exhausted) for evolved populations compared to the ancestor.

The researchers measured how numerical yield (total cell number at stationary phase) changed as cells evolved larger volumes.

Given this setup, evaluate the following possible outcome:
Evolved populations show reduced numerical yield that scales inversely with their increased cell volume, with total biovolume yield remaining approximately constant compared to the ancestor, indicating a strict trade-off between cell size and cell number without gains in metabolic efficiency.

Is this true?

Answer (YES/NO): NO